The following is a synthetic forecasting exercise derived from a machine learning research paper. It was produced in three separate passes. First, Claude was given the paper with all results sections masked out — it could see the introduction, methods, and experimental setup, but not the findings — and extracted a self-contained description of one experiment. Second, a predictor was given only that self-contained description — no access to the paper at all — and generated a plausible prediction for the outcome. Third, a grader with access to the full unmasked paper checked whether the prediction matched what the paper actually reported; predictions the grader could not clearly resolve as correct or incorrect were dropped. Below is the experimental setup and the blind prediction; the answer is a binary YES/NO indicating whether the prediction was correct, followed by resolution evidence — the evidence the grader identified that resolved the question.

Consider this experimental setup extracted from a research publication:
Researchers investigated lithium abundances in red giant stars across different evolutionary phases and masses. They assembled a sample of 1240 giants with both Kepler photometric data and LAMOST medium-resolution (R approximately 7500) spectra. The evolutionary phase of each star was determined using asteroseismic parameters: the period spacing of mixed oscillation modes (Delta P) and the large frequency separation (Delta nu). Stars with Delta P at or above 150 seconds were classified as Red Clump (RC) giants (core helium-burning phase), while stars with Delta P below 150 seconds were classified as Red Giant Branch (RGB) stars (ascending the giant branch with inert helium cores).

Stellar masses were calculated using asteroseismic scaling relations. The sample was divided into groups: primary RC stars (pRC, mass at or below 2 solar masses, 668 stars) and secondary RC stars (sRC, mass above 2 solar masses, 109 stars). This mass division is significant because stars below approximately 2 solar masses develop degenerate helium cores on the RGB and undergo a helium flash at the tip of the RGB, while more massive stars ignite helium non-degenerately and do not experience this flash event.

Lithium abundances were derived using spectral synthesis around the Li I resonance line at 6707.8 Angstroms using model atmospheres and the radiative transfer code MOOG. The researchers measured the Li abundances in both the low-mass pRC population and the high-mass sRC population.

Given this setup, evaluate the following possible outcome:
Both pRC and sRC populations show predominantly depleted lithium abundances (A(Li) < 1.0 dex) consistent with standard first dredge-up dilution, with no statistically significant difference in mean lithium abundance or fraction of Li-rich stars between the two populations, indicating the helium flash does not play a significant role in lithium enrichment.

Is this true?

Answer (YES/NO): NO